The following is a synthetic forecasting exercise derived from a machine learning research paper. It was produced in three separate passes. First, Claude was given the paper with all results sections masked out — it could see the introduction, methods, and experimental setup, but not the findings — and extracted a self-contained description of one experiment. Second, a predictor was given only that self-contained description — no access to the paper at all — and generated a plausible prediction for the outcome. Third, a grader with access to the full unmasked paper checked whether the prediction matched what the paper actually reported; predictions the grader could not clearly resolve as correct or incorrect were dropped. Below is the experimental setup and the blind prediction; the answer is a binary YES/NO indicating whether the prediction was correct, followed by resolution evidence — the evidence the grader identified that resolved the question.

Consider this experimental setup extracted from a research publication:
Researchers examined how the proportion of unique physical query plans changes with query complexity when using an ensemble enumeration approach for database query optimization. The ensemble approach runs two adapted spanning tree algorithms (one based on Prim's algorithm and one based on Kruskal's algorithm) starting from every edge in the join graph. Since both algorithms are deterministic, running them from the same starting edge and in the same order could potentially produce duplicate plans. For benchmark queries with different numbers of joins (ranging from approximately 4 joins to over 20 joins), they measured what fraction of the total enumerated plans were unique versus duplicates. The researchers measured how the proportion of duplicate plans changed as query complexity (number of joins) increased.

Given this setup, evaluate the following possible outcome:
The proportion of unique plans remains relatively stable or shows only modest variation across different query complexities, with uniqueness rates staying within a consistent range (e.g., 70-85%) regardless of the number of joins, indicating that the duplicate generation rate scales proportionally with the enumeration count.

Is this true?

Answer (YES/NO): NO